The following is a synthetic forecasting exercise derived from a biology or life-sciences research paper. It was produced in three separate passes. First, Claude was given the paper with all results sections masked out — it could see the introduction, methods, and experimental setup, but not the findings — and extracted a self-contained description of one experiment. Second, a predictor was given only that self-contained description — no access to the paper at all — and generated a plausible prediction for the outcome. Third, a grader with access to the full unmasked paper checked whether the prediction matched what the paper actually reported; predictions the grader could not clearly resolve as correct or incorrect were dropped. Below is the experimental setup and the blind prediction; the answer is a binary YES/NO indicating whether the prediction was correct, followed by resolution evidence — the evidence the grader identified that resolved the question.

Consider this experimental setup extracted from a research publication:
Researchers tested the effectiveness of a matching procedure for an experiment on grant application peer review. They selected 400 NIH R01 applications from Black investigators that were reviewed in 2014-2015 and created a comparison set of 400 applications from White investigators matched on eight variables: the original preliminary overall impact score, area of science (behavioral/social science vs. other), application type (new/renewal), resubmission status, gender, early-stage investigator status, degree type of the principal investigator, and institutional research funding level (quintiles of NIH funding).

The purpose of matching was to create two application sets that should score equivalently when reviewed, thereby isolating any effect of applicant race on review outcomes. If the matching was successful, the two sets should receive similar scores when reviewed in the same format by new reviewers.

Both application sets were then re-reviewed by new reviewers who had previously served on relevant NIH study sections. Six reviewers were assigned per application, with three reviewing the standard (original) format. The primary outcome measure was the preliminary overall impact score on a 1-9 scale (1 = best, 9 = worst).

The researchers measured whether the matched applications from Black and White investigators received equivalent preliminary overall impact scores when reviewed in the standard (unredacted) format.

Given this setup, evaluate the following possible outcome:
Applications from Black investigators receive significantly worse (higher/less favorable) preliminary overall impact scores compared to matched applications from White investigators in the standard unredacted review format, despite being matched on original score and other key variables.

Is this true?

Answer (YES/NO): YES